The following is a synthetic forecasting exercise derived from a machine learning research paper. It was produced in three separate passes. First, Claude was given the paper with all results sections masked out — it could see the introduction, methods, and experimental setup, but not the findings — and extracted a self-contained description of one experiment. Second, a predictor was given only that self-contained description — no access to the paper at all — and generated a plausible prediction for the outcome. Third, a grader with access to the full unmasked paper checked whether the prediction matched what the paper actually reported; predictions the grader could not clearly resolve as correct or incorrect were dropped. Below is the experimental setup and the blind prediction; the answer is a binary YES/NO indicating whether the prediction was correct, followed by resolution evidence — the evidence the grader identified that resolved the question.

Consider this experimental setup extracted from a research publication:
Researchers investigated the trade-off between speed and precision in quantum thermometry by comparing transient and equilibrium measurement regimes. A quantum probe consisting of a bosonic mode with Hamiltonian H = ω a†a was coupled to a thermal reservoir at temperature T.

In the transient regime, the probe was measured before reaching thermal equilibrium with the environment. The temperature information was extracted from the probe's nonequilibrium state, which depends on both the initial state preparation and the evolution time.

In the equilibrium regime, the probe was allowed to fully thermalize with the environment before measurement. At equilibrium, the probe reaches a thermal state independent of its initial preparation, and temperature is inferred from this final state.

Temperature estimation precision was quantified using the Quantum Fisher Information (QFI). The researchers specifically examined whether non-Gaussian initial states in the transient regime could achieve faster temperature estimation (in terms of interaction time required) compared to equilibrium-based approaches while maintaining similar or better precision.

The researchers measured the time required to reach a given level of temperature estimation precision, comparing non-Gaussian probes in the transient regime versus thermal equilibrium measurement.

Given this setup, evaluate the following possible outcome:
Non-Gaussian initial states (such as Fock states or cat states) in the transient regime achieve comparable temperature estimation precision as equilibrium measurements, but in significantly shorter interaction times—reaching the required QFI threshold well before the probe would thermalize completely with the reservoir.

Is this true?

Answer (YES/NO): NO